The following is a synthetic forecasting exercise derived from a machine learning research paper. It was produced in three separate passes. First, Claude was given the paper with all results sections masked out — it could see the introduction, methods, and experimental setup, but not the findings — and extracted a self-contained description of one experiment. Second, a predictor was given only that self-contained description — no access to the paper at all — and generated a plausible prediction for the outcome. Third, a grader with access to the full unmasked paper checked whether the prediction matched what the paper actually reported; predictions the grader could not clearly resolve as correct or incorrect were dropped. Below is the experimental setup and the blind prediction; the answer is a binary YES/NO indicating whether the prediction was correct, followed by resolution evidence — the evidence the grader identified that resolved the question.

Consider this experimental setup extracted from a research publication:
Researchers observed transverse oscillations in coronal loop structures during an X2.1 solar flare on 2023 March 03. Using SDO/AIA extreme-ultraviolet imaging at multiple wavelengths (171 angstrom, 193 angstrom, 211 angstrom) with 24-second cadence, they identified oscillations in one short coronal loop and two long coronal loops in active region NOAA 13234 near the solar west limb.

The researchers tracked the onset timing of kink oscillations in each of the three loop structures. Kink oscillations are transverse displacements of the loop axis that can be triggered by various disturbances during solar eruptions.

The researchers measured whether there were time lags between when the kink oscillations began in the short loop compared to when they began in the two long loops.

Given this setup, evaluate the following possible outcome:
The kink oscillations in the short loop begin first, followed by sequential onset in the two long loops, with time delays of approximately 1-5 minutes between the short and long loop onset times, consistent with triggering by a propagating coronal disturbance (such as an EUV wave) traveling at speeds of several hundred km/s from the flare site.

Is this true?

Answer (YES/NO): NO